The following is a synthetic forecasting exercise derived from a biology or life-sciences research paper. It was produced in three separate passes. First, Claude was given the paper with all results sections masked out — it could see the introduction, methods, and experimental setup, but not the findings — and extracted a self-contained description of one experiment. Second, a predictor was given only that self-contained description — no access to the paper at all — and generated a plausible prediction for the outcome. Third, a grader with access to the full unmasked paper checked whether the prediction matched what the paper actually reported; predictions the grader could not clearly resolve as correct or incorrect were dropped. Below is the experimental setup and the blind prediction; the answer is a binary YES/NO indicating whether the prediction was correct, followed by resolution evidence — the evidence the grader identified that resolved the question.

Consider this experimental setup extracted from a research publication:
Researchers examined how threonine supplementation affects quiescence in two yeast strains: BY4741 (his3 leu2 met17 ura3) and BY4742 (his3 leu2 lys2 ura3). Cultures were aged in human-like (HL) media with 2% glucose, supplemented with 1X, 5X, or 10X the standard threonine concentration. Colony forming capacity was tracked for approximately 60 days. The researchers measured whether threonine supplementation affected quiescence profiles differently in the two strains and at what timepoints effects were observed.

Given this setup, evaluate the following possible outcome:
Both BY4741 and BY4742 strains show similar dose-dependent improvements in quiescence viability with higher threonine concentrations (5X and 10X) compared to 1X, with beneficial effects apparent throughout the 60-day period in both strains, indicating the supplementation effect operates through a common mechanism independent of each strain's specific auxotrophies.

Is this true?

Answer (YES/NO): NO